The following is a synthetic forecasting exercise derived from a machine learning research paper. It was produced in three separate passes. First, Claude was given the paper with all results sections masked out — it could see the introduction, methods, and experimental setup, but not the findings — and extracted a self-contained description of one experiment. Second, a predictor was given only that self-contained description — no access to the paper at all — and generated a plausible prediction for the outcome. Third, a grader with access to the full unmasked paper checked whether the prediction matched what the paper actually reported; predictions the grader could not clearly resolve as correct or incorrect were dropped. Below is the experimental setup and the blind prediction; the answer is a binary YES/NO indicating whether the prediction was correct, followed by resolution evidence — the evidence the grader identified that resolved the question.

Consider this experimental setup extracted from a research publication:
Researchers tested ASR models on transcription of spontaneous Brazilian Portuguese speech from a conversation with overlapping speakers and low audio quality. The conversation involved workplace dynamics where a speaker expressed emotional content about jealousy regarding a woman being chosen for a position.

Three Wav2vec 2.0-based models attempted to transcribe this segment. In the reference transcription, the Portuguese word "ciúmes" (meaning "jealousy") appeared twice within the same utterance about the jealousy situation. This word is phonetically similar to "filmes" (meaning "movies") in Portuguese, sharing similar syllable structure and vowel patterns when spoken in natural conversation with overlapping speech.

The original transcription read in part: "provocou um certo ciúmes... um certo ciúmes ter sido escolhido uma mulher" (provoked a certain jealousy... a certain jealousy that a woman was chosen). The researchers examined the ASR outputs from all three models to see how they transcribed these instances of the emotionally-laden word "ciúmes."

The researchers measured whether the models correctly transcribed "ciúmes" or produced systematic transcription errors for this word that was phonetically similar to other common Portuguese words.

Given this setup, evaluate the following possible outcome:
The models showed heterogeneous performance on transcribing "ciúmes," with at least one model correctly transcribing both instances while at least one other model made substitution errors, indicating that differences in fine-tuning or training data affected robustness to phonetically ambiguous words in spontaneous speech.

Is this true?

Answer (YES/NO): NO